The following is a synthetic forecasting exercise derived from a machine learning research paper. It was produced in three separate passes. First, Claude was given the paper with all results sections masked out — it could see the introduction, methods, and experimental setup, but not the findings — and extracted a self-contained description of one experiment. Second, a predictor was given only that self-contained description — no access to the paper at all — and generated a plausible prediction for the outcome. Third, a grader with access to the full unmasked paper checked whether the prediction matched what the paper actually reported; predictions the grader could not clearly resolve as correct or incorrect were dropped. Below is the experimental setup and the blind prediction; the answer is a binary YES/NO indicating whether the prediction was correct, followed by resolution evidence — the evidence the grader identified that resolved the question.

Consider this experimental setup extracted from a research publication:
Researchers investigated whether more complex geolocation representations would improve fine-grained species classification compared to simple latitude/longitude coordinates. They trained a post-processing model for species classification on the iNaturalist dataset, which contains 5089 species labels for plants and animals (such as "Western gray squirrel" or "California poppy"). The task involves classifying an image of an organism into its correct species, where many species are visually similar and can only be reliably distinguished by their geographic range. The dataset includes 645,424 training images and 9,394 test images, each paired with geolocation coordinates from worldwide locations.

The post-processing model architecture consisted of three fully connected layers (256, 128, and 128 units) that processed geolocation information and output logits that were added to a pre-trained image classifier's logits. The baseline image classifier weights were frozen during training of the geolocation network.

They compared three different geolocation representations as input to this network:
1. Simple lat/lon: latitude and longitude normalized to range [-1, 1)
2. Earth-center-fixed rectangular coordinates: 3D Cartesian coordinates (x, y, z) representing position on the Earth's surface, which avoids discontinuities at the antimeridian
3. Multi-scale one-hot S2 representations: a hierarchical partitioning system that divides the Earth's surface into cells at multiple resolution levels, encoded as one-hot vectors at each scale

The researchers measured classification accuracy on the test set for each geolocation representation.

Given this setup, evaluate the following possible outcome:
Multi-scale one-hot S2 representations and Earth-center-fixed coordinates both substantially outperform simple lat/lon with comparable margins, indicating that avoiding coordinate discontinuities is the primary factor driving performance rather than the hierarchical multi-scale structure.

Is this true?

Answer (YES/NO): NO